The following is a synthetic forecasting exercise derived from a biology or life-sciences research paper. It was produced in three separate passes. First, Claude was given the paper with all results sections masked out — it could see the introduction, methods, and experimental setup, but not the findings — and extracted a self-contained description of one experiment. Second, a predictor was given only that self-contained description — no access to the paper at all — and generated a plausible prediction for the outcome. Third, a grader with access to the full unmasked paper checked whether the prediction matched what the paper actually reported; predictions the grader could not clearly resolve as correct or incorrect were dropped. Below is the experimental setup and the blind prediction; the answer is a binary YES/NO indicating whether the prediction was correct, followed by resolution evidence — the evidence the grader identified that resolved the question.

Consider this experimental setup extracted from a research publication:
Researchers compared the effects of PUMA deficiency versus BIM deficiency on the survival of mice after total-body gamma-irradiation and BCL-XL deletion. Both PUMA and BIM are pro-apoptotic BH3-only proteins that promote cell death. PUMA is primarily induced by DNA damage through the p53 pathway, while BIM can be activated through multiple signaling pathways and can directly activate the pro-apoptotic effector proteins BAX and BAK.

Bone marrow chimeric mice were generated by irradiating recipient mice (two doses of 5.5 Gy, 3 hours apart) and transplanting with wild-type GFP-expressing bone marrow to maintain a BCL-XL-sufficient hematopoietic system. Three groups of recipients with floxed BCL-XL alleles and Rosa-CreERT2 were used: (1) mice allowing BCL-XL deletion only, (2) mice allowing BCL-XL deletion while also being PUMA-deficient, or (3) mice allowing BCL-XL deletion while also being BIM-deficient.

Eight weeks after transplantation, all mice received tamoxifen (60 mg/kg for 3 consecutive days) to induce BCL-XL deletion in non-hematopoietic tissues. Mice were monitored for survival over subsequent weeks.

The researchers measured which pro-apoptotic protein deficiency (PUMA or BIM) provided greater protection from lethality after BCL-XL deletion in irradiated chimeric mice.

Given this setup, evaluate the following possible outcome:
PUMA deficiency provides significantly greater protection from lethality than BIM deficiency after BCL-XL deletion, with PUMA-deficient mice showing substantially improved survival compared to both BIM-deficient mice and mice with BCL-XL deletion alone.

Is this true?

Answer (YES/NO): NO